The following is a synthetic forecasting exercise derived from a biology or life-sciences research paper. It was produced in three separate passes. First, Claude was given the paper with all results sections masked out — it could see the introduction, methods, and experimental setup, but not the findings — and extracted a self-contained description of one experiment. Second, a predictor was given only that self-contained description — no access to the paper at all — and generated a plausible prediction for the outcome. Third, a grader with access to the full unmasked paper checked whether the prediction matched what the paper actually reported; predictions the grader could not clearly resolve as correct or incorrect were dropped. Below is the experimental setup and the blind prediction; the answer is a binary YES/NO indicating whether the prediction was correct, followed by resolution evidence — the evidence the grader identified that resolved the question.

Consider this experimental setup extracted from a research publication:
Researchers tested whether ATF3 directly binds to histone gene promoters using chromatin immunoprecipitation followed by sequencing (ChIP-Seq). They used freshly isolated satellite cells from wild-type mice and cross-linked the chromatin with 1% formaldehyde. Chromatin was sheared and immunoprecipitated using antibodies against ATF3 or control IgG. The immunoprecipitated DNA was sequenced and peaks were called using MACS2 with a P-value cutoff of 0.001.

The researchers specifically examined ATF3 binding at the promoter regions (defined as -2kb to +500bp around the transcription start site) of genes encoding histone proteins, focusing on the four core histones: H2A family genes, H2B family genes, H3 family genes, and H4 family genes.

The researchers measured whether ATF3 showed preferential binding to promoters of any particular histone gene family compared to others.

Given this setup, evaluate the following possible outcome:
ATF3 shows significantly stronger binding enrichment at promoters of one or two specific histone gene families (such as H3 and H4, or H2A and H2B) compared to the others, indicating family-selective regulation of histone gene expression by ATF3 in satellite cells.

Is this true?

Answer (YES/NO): YES